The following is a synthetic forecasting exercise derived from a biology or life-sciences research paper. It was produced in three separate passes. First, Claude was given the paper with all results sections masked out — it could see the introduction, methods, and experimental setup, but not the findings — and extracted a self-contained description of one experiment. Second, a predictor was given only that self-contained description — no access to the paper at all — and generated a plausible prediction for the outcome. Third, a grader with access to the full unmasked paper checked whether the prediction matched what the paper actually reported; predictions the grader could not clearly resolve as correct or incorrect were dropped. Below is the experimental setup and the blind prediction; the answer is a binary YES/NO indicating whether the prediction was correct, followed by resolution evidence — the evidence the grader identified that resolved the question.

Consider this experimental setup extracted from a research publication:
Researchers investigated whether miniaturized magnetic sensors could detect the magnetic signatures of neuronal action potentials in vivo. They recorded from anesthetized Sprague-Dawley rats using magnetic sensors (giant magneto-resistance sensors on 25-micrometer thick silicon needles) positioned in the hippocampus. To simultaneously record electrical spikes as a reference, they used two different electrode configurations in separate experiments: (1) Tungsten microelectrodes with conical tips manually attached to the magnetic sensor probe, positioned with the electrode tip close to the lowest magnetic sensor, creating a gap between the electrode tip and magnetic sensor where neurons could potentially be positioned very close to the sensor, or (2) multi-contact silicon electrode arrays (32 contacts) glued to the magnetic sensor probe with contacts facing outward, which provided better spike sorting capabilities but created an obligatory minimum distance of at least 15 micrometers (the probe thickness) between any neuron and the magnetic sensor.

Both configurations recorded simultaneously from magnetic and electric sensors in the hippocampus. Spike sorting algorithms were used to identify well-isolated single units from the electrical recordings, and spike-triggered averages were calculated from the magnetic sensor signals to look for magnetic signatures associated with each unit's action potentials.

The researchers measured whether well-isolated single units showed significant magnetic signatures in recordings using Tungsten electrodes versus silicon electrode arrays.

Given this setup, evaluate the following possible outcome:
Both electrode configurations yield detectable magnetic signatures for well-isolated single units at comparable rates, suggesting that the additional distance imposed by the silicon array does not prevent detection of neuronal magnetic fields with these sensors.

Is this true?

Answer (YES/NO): NO